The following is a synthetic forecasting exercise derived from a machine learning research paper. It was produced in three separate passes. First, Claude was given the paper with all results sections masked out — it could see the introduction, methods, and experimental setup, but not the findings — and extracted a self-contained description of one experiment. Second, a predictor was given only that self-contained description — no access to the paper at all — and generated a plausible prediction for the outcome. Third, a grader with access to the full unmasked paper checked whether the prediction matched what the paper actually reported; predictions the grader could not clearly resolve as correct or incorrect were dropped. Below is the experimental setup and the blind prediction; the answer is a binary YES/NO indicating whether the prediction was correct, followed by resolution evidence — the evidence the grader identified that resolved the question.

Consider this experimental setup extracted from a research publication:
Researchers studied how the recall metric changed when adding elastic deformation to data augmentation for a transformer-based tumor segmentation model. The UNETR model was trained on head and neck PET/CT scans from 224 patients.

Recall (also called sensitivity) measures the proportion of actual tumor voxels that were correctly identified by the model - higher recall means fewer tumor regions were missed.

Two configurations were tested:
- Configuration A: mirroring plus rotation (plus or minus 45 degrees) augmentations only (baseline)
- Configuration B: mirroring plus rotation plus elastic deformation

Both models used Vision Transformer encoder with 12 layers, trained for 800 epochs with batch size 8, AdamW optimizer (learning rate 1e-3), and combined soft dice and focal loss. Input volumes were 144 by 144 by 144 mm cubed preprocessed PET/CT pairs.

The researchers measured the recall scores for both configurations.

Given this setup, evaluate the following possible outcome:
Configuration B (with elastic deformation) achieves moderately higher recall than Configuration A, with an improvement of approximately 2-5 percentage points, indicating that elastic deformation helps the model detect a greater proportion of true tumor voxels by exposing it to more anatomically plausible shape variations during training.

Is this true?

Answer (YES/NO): NO